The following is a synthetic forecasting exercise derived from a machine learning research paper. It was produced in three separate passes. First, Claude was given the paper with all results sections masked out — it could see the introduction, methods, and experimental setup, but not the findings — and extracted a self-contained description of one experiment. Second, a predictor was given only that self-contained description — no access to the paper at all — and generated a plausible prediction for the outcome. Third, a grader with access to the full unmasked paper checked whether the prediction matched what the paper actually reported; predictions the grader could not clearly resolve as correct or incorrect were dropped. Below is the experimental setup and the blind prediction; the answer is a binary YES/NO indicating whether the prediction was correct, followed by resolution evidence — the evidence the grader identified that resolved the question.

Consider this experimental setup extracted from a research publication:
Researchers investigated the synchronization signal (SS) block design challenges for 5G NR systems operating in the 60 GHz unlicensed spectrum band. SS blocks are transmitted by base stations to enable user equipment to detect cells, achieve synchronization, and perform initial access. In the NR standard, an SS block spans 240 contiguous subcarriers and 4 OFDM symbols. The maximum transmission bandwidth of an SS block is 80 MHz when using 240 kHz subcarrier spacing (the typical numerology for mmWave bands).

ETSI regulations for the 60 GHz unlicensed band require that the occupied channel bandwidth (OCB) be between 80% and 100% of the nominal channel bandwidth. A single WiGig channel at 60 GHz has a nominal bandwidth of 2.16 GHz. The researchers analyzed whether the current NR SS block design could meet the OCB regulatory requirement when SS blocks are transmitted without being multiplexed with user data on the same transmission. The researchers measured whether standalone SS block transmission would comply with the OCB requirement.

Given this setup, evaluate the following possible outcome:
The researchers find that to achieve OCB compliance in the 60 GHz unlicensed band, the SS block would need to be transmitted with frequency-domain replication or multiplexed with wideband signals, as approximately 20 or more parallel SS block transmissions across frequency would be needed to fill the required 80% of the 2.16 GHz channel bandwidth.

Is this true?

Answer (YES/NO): NO